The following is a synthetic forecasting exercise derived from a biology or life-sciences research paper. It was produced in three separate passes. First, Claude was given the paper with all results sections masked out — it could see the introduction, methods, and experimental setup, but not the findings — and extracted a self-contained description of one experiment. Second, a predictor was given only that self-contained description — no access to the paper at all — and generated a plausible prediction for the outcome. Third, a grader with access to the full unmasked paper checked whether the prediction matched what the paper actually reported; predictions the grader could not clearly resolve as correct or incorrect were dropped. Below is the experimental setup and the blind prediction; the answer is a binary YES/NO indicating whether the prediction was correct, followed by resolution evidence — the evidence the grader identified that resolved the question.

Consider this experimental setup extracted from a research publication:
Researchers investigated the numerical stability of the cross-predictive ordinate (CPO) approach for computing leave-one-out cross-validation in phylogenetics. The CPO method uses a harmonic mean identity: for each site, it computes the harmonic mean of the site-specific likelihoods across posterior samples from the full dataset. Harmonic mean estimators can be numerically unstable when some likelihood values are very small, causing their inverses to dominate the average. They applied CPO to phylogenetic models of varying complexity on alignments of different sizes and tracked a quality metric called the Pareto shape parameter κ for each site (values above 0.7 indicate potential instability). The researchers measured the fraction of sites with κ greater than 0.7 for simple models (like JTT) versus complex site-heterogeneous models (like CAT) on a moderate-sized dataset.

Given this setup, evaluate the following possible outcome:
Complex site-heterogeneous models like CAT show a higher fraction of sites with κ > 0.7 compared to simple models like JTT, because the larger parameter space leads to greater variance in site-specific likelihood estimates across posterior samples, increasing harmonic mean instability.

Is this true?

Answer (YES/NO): YES